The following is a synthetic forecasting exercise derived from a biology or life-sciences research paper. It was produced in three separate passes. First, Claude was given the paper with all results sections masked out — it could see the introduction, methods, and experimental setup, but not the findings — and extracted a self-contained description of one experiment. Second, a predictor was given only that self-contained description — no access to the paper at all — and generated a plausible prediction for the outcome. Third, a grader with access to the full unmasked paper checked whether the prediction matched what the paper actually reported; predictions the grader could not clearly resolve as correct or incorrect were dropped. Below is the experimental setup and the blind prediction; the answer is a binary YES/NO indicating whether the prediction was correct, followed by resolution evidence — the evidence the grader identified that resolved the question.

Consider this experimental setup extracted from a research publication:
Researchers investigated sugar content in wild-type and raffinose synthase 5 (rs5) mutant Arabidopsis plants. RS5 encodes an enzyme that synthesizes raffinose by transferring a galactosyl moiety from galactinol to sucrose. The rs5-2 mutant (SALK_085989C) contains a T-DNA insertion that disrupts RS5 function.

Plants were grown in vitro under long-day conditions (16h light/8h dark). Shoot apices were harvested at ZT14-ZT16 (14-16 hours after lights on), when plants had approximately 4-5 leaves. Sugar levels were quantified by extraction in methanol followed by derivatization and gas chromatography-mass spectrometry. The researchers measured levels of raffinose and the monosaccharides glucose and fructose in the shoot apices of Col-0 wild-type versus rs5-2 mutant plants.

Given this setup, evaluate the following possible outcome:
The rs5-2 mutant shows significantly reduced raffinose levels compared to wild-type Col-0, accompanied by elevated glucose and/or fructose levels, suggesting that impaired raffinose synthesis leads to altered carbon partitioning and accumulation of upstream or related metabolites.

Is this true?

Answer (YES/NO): NO